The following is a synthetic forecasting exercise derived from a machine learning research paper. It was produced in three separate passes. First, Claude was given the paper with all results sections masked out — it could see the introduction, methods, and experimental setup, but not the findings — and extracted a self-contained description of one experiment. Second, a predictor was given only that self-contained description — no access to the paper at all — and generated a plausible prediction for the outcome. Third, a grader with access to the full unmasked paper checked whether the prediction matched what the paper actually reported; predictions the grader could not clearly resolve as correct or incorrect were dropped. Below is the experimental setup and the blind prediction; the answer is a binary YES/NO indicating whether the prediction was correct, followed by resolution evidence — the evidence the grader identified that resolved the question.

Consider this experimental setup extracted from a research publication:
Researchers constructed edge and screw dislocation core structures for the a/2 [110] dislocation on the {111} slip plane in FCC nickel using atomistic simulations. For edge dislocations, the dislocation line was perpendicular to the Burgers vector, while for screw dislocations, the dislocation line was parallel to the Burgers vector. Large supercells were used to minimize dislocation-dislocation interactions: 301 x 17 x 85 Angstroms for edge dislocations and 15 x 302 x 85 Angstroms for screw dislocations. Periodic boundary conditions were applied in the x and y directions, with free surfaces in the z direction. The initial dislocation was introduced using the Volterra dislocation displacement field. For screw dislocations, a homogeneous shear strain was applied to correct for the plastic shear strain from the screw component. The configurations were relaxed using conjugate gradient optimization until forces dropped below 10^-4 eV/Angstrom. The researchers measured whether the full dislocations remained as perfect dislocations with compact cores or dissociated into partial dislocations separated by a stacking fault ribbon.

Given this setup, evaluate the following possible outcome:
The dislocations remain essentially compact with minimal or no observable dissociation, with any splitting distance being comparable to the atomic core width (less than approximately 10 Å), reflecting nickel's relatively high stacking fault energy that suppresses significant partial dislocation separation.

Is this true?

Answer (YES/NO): NO